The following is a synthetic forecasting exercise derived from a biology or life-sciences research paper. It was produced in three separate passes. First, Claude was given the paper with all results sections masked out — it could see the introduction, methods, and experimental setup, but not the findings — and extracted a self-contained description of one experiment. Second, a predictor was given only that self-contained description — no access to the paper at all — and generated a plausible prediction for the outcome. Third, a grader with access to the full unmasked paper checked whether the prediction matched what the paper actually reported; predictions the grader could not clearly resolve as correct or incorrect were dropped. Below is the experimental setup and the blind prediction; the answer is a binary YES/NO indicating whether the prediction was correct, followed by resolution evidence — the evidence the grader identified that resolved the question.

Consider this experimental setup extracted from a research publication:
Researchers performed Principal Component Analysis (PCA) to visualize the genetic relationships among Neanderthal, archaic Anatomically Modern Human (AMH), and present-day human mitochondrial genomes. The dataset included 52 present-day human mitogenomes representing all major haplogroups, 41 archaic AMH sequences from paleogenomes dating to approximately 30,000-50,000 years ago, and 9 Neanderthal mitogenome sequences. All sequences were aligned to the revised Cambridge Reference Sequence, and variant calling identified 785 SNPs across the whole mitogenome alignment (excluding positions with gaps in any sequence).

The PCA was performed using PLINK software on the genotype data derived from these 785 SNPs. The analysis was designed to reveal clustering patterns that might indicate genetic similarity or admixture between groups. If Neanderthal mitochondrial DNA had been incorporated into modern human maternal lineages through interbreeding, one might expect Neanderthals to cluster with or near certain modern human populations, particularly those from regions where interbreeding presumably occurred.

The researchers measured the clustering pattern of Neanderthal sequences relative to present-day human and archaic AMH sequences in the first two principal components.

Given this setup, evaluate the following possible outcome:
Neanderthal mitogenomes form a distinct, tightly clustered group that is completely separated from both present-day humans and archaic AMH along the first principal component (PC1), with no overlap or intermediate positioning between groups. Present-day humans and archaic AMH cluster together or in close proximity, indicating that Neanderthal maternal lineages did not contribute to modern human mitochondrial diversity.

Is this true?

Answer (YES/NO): NO